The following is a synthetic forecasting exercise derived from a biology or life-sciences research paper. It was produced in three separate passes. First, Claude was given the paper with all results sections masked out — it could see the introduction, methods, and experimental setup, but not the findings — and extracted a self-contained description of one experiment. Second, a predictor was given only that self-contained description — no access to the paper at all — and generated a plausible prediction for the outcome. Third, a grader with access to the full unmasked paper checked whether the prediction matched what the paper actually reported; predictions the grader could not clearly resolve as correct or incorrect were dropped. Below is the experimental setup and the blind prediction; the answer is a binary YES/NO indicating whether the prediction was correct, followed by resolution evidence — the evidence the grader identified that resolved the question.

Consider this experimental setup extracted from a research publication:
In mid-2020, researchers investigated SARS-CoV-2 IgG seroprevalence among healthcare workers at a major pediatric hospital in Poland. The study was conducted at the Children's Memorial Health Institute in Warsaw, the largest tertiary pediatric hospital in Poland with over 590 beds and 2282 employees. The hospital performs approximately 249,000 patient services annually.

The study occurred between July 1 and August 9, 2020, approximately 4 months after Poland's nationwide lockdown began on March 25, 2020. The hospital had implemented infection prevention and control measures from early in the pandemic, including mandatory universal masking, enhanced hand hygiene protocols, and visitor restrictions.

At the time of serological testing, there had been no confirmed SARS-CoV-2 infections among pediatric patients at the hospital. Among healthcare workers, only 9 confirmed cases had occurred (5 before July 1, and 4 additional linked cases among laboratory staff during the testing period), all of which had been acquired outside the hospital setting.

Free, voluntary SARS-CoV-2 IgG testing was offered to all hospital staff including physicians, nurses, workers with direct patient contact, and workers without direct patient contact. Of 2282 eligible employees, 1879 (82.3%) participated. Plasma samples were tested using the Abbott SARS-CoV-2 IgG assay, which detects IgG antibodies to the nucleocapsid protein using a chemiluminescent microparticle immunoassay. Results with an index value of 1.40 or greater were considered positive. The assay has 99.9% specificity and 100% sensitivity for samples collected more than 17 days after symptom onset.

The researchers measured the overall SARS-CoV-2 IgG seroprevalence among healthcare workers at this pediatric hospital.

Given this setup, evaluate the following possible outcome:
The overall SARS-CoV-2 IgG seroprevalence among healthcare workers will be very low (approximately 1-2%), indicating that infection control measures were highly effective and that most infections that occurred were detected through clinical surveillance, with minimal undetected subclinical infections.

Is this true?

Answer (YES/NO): NO